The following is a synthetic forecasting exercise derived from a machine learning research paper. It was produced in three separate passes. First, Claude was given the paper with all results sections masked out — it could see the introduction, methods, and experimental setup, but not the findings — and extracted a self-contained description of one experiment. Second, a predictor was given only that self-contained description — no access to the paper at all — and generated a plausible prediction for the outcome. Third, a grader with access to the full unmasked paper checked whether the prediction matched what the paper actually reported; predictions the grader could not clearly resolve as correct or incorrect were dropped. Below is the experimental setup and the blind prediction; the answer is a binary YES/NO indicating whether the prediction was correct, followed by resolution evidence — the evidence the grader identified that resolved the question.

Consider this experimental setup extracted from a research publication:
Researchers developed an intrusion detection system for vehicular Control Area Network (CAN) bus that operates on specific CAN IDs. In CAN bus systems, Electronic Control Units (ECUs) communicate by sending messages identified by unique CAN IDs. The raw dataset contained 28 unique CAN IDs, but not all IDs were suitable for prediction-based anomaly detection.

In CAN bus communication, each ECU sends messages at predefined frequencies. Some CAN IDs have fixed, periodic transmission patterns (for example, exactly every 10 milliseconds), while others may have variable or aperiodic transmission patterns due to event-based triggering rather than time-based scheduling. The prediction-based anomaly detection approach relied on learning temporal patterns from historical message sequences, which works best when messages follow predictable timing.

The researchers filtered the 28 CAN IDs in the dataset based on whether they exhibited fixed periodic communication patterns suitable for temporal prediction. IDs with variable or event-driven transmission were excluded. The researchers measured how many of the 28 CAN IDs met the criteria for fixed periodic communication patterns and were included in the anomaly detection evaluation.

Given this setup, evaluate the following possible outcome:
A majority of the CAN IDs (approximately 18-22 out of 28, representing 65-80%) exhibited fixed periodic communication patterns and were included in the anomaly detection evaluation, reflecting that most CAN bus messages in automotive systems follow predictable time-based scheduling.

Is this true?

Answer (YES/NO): NO